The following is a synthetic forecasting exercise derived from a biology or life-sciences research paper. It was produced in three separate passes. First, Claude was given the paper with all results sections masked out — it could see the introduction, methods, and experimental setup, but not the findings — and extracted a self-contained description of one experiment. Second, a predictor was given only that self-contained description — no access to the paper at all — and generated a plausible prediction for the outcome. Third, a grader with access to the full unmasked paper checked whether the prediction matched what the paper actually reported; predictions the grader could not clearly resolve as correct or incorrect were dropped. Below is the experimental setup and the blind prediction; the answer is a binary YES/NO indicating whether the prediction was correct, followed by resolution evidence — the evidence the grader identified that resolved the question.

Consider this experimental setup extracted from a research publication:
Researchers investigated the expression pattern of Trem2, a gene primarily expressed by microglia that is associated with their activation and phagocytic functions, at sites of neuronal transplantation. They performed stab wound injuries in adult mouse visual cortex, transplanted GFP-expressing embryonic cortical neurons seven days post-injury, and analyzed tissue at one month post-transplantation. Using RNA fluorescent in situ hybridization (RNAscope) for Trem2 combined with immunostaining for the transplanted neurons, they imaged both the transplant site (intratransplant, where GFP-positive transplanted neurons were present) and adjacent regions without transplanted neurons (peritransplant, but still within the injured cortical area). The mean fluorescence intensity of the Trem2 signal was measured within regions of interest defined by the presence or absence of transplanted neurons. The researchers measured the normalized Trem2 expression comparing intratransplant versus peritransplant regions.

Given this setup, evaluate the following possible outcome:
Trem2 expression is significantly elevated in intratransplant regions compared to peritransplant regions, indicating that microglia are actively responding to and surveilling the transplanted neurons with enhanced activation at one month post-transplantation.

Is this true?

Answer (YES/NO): YES